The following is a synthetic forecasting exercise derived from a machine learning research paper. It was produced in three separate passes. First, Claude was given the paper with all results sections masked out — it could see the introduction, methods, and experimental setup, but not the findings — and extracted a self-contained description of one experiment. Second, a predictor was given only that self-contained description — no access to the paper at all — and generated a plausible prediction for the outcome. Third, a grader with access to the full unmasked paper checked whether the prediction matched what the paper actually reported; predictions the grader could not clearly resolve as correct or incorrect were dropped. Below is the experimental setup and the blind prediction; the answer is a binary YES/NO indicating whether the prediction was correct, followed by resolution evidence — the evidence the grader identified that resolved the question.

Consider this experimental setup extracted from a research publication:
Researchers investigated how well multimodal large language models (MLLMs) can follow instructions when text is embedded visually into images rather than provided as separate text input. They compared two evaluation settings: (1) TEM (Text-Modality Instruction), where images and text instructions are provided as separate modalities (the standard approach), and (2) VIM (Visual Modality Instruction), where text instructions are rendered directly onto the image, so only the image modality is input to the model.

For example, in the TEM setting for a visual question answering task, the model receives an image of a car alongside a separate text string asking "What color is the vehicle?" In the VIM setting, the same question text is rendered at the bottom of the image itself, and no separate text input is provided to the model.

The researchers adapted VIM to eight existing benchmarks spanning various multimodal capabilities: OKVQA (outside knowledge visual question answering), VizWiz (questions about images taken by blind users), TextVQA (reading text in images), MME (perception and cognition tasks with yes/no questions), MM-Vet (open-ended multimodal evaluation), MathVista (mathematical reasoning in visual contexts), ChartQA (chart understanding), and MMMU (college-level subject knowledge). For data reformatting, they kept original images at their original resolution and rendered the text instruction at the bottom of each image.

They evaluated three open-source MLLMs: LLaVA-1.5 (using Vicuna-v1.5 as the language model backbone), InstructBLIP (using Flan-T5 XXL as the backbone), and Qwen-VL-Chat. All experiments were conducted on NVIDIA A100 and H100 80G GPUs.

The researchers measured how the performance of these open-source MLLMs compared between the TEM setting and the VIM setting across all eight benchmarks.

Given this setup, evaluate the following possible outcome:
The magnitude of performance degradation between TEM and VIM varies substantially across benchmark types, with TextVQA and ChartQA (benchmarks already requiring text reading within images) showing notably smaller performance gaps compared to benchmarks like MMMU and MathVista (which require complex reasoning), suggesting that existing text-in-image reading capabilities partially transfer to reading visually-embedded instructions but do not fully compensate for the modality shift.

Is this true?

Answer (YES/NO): NO